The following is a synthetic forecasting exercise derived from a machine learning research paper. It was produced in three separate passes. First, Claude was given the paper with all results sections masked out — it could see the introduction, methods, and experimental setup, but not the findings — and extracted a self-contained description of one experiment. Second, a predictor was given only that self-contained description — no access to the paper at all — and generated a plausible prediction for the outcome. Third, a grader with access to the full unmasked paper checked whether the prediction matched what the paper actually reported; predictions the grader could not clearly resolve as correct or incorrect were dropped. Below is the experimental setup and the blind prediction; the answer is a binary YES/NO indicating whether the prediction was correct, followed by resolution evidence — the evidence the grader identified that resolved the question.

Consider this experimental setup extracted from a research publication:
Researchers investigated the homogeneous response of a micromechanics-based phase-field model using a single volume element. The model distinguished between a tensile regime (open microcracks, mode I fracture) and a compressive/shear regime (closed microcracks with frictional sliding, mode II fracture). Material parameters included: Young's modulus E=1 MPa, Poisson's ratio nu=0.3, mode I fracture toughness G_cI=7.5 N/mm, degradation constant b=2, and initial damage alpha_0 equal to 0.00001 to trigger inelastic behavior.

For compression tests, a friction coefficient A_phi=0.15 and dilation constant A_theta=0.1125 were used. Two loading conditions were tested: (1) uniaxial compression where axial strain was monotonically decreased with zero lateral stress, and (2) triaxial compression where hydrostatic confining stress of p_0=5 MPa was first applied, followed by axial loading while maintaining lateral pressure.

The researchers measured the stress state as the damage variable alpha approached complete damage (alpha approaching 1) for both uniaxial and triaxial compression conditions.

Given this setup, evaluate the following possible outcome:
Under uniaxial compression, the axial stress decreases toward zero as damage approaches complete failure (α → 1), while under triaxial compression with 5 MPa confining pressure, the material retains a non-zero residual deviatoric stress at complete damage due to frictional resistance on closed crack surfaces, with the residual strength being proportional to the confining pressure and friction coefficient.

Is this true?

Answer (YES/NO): YES